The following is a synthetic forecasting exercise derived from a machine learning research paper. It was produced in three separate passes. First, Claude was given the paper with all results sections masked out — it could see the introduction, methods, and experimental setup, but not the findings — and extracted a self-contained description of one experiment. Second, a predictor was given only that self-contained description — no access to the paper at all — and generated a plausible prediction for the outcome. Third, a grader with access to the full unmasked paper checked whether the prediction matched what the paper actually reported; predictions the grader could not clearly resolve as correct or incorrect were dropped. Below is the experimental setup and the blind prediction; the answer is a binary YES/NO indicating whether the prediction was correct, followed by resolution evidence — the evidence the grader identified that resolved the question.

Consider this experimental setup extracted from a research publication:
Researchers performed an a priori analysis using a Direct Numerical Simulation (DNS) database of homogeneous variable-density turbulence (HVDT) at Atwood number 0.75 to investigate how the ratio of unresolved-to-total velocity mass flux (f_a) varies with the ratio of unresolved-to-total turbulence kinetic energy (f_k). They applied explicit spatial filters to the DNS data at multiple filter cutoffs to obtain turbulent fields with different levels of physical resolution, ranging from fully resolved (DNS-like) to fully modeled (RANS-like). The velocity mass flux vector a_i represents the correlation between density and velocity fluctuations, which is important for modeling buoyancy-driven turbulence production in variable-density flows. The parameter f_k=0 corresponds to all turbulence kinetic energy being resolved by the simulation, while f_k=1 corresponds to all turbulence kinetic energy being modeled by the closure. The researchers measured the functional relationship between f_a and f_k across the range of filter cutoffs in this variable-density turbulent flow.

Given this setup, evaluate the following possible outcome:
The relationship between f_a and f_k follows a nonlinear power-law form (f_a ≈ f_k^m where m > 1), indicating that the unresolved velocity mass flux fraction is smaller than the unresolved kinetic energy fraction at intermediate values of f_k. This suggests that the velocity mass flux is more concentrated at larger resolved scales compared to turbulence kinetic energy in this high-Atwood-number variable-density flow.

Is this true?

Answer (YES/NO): NO